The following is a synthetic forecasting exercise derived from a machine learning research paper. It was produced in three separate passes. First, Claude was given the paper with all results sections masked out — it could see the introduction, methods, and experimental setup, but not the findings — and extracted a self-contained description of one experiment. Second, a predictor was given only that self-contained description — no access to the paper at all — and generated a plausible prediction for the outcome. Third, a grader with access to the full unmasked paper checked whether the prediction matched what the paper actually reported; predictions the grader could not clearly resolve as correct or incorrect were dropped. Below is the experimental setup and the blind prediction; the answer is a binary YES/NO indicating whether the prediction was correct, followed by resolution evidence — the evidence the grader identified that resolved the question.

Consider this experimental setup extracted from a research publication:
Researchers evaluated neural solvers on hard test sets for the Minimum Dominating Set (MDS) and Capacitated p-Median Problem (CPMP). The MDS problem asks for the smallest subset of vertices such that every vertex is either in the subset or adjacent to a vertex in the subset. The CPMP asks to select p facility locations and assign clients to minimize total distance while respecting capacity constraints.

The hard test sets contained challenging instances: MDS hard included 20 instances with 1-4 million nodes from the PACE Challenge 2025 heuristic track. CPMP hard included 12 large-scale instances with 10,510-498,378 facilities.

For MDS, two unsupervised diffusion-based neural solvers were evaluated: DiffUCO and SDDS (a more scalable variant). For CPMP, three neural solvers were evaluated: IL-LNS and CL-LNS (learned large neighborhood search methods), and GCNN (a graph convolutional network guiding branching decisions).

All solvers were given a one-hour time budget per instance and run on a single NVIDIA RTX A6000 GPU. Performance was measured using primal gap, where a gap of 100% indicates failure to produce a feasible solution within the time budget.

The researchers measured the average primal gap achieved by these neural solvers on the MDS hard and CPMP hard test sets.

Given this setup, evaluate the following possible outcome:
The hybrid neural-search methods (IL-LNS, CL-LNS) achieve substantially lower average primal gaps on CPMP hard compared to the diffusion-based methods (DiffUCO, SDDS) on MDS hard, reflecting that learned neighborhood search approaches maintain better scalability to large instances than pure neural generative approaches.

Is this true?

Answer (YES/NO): NO